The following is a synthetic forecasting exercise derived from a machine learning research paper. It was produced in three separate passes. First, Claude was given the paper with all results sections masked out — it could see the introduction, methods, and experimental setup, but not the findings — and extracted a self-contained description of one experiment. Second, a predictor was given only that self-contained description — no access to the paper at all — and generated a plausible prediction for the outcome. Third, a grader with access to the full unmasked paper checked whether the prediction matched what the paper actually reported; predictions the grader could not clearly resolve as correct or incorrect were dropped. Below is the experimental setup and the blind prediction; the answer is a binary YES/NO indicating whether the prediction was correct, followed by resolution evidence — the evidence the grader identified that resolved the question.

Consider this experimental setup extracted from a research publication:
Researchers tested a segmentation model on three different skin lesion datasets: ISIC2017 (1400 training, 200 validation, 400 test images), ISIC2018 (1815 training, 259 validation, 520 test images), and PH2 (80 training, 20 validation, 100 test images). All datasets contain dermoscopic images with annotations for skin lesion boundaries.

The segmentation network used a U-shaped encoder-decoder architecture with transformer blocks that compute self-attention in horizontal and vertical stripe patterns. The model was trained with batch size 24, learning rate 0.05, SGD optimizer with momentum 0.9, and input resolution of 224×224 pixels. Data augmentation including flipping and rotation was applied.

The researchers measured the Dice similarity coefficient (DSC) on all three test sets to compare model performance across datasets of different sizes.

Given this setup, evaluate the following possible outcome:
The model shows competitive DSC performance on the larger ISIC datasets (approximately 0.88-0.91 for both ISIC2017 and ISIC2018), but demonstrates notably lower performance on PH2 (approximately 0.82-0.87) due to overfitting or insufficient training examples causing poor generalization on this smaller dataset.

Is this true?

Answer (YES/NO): NO